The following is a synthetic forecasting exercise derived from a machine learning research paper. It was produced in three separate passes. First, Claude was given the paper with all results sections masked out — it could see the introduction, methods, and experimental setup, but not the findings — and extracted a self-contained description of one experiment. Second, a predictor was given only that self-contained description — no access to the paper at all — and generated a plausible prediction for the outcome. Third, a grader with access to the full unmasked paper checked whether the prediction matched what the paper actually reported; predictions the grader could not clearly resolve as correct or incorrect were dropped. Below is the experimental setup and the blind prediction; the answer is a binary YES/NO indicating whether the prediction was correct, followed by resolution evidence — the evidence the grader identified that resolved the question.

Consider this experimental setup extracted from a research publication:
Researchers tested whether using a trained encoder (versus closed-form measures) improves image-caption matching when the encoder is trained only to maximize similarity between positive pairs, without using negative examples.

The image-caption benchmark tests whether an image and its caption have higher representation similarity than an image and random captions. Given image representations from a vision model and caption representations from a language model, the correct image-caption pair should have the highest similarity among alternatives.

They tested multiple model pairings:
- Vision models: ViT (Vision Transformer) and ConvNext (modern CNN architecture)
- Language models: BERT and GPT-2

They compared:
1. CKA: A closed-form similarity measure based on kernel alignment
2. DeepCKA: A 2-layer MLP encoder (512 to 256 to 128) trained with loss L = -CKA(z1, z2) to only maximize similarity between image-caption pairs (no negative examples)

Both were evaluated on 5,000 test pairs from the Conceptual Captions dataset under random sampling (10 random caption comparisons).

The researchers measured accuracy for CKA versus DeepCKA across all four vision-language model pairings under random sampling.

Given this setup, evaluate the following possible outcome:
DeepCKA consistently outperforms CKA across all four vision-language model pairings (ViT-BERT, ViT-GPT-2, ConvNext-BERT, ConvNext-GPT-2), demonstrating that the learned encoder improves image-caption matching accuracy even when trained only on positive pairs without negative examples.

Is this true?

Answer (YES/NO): YES